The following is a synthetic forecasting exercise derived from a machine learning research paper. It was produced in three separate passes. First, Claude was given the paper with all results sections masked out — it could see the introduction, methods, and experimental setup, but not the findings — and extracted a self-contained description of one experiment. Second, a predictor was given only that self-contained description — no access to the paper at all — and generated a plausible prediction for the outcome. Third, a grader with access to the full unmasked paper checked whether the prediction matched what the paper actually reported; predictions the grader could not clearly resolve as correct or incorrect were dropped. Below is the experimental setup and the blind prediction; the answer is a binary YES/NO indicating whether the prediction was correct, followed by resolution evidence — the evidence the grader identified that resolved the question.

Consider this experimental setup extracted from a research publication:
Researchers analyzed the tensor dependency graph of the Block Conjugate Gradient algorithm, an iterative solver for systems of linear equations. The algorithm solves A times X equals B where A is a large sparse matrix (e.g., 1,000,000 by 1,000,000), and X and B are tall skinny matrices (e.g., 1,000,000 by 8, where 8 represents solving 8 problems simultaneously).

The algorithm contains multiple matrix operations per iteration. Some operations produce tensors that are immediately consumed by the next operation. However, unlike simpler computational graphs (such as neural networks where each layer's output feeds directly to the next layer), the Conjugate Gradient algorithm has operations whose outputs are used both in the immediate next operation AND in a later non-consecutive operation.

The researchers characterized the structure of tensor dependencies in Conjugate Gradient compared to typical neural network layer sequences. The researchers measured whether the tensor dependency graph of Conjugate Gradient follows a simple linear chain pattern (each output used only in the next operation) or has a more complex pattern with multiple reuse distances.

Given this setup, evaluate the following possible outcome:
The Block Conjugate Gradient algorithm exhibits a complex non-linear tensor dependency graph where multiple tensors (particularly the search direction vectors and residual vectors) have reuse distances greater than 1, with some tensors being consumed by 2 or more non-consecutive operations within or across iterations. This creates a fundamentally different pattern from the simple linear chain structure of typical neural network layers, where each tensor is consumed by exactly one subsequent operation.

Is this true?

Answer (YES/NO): YES